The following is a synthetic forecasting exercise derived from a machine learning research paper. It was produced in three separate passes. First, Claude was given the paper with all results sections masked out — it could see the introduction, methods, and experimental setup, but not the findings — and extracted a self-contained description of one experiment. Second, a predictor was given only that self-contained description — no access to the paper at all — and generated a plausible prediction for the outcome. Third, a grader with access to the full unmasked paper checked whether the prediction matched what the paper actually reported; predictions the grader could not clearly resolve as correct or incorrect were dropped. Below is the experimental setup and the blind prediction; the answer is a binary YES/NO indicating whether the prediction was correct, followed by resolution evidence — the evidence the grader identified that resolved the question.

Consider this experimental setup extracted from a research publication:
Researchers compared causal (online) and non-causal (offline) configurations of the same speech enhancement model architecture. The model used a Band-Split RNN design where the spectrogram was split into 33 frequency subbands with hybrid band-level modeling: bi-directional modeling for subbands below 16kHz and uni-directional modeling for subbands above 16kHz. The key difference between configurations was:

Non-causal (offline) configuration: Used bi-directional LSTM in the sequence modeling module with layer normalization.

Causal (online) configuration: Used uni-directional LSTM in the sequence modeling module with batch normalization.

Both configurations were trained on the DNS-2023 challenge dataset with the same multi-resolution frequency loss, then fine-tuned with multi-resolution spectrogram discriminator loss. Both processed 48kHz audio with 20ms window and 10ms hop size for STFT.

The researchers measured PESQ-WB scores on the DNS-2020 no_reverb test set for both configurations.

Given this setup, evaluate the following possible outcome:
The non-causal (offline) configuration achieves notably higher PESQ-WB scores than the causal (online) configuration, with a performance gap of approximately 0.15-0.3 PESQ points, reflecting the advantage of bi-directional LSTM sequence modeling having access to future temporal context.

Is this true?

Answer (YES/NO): YES